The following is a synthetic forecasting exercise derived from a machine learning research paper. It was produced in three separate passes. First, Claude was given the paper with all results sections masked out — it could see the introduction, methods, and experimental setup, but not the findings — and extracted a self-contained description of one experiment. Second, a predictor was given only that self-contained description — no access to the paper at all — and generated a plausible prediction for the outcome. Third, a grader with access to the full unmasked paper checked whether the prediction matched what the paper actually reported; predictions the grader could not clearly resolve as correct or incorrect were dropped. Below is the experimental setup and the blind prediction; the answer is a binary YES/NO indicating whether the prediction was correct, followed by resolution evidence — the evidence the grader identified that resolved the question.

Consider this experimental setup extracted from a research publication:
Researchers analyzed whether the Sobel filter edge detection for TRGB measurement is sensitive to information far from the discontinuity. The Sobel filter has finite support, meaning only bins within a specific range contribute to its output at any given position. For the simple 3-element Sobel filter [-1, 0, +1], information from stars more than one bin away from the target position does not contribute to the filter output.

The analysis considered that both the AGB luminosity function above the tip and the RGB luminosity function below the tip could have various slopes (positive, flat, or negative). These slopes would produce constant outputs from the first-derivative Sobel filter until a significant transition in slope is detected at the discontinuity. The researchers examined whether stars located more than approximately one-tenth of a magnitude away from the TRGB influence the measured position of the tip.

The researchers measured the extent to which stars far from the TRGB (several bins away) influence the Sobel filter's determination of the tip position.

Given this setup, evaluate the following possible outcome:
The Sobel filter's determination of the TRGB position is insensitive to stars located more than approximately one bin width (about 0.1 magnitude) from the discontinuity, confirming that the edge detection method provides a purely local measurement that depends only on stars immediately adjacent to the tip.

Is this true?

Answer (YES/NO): YES